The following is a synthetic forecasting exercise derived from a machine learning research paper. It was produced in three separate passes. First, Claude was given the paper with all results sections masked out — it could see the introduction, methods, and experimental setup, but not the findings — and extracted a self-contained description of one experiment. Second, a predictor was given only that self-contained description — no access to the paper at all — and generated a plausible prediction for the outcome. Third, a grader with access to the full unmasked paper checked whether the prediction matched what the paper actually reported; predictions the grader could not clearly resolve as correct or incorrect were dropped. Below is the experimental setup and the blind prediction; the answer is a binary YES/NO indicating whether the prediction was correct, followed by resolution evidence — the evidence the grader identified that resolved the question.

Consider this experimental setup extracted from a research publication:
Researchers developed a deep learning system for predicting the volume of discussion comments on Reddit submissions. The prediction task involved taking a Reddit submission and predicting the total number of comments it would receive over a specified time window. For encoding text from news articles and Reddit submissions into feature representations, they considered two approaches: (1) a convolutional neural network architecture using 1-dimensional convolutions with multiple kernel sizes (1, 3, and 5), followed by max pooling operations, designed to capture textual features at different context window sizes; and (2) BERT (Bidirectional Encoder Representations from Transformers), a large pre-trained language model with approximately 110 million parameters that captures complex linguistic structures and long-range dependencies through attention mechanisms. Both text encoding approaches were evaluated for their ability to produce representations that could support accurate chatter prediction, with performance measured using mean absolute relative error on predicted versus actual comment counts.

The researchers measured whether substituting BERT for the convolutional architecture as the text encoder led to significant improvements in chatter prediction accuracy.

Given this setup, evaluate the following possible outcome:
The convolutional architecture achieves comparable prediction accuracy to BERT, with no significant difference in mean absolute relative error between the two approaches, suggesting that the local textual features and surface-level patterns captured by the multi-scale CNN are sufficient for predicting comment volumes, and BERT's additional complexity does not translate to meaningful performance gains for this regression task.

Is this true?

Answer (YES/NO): YES